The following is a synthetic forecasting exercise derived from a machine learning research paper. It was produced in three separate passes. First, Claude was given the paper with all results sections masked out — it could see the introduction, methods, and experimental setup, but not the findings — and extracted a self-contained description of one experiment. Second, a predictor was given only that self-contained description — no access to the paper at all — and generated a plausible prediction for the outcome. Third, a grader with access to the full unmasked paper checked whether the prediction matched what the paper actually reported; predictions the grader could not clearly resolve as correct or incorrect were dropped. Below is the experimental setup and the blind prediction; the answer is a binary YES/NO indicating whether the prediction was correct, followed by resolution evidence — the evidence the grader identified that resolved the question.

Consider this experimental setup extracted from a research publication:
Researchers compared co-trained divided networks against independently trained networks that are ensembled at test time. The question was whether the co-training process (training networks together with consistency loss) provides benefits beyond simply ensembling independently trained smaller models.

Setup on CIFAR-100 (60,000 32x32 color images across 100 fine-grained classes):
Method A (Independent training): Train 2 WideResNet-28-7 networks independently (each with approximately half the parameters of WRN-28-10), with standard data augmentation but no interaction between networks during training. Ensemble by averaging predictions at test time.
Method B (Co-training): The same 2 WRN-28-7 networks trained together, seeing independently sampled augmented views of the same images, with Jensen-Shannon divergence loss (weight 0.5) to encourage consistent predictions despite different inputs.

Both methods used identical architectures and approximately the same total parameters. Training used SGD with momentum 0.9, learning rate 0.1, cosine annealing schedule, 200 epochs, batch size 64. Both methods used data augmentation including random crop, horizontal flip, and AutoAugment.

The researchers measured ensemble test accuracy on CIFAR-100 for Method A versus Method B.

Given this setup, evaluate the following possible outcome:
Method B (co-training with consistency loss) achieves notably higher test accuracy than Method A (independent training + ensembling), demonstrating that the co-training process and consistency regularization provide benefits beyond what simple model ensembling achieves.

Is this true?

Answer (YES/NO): NO